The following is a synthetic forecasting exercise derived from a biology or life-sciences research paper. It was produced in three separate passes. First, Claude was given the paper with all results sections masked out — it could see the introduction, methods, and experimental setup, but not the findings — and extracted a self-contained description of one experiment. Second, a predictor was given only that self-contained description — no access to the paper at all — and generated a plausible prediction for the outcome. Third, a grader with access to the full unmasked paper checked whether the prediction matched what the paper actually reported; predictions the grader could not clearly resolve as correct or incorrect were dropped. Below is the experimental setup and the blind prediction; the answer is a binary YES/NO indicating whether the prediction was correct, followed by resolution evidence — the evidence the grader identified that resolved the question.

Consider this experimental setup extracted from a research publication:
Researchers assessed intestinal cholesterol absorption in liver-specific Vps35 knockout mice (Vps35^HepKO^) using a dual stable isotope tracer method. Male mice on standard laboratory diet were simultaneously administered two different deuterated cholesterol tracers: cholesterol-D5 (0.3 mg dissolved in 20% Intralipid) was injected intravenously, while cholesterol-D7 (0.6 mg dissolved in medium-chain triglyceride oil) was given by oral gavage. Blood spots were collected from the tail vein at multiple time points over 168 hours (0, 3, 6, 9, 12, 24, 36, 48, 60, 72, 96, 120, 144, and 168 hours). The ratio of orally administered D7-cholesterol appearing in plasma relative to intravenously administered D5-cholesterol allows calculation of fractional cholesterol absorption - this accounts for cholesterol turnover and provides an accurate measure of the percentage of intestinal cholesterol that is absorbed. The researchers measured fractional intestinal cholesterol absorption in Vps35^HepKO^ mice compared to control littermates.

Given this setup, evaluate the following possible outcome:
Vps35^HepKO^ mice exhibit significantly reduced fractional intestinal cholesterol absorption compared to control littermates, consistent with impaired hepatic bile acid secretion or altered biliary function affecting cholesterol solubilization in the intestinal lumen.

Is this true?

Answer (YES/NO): NO